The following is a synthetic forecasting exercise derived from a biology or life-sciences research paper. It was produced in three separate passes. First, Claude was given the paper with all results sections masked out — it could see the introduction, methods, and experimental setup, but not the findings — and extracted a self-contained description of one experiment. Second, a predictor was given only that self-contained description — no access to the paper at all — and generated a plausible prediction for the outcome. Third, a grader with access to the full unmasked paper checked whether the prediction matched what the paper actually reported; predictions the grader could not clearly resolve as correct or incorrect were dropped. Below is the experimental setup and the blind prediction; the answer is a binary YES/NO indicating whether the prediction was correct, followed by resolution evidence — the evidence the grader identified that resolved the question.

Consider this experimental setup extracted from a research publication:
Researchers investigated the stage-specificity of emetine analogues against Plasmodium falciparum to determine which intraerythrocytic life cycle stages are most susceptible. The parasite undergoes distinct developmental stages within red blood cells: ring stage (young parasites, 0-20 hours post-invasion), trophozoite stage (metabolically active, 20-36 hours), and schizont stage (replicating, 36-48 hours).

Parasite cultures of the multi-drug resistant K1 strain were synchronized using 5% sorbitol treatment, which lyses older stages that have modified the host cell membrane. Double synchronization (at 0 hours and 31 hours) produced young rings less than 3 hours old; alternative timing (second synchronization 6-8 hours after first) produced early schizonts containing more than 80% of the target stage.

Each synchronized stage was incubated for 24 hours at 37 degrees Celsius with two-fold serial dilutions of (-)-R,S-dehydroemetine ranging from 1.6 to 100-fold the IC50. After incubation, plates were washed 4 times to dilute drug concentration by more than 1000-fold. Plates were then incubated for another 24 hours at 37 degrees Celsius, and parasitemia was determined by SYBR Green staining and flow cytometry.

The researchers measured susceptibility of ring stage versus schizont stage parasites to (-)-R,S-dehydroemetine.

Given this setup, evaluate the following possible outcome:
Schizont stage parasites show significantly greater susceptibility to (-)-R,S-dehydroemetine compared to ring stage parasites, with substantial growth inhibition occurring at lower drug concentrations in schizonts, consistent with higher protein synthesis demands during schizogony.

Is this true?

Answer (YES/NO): YES